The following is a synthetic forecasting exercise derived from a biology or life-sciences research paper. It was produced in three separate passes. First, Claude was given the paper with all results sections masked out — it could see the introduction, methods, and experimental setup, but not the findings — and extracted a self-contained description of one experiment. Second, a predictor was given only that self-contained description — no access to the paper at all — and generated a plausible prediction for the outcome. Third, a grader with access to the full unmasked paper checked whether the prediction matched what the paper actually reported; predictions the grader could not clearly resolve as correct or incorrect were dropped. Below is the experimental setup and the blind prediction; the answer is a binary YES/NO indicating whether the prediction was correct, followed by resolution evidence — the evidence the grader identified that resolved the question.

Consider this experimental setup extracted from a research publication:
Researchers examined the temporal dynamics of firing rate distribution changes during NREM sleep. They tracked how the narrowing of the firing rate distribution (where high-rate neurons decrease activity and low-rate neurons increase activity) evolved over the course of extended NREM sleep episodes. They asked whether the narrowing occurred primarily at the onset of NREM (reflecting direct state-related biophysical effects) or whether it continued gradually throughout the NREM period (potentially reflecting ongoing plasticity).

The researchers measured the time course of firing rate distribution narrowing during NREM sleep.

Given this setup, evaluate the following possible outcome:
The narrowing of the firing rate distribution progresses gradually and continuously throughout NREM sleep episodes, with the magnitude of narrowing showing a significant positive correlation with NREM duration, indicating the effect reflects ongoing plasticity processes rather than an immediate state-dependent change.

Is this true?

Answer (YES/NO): NO